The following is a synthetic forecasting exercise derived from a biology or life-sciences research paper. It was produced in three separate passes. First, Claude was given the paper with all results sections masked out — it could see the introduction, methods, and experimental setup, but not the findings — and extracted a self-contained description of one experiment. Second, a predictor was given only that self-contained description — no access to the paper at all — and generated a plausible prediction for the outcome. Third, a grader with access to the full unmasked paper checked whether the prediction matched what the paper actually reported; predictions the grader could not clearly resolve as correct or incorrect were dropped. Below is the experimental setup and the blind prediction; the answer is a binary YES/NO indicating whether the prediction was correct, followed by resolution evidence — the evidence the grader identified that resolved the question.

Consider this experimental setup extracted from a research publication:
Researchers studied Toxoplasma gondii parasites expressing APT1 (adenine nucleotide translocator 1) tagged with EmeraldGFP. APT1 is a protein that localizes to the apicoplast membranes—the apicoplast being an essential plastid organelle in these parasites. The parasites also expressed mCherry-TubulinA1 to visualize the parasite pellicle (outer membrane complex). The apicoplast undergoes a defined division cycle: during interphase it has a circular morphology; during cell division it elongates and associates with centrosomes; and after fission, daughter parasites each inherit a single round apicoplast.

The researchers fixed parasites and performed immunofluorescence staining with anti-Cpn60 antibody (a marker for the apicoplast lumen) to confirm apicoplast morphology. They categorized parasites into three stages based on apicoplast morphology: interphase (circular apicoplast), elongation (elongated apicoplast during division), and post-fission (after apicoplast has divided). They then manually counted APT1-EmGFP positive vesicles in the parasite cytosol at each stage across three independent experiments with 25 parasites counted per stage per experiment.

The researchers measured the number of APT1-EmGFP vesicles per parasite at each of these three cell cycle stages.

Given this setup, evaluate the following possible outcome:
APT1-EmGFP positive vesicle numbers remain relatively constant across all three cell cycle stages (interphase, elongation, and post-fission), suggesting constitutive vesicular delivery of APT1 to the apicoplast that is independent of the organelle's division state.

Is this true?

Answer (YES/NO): NO